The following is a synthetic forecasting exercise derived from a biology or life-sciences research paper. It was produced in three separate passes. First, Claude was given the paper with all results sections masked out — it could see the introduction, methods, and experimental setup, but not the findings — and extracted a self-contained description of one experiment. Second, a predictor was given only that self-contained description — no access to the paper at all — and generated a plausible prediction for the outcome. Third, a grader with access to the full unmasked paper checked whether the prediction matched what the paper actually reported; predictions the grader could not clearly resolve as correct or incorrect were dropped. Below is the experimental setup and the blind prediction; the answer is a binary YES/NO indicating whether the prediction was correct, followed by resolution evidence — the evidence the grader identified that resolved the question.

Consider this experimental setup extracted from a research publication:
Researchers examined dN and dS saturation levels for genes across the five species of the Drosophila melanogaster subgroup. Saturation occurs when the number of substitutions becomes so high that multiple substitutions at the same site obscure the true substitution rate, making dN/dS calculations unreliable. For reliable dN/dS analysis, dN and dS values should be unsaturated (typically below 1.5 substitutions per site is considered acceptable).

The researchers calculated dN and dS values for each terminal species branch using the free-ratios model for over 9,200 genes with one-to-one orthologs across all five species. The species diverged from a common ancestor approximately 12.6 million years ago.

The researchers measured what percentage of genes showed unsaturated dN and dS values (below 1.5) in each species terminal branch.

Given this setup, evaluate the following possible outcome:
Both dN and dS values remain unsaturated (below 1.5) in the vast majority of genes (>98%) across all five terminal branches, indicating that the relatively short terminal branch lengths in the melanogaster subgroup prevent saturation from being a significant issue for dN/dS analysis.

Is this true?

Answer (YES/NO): YES